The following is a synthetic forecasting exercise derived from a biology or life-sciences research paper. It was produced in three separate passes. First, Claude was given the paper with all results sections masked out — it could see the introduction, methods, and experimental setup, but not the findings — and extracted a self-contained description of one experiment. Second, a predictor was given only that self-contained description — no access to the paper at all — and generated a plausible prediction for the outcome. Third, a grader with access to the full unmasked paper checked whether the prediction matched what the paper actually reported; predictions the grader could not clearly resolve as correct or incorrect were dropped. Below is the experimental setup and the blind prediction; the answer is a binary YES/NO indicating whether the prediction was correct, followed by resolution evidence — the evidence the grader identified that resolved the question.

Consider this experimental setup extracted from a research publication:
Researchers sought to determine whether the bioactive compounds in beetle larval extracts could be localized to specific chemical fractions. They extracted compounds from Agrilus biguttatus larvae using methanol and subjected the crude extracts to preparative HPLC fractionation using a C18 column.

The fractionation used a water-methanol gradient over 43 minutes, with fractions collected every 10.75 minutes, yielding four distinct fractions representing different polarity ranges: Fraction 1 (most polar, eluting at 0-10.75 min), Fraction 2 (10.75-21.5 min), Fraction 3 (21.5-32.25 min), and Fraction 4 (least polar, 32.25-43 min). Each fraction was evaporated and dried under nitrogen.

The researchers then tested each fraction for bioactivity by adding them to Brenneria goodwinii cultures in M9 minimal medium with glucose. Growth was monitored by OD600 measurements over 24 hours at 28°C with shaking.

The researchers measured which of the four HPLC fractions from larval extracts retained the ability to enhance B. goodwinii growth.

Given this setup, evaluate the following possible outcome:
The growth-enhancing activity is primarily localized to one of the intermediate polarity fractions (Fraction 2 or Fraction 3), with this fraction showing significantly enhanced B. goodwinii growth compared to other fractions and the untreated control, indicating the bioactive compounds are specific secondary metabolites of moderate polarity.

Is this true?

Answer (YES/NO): NO